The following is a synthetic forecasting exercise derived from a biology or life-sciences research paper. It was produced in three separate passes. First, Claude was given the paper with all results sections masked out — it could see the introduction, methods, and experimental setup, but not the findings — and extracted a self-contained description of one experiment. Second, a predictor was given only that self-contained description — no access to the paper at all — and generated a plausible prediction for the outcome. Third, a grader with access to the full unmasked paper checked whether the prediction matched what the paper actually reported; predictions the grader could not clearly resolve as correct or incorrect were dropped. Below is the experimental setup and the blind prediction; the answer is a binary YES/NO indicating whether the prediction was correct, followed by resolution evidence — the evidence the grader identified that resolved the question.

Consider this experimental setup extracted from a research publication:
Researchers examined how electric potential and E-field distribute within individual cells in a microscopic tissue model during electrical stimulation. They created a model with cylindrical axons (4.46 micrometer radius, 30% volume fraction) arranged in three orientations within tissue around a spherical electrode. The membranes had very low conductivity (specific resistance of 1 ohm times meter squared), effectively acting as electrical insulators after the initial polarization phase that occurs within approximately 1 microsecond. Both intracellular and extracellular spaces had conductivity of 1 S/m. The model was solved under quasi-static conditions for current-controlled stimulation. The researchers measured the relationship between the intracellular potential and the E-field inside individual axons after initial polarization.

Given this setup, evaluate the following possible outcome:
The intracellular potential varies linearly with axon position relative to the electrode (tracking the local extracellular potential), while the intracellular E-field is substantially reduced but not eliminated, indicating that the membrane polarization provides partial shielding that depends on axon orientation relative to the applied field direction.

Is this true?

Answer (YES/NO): NO